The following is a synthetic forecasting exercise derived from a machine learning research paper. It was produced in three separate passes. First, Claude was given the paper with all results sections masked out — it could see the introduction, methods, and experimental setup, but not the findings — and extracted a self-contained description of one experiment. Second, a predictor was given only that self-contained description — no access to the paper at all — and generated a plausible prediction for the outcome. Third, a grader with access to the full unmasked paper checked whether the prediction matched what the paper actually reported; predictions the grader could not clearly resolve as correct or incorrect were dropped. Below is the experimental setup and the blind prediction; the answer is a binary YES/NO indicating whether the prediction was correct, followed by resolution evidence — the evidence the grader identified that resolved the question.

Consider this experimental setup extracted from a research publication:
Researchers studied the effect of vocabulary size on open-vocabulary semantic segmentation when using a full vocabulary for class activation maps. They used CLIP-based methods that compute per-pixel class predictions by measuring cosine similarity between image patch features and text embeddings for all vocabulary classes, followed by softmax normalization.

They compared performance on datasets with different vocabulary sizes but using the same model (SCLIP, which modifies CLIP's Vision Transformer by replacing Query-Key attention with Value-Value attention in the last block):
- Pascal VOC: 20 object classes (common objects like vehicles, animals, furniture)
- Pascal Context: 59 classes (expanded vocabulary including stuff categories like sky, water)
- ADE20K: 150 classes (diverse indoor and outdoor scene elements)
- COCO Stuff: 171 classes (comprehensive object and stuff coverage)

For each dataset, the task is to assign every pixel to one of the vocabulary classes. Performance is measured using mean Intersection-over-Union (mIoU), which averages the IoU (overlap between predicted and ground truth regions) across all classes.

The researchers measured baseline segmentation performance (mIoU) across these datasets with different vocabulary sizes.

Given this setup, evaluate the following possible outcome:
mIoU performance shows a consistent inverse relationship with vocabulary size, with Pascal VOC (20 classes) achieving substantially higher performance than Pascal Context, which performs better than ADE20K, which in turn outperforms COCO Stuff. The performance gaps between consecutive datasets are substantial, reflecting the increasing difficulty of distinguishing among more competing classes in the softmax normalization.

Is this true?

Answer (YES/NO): NO